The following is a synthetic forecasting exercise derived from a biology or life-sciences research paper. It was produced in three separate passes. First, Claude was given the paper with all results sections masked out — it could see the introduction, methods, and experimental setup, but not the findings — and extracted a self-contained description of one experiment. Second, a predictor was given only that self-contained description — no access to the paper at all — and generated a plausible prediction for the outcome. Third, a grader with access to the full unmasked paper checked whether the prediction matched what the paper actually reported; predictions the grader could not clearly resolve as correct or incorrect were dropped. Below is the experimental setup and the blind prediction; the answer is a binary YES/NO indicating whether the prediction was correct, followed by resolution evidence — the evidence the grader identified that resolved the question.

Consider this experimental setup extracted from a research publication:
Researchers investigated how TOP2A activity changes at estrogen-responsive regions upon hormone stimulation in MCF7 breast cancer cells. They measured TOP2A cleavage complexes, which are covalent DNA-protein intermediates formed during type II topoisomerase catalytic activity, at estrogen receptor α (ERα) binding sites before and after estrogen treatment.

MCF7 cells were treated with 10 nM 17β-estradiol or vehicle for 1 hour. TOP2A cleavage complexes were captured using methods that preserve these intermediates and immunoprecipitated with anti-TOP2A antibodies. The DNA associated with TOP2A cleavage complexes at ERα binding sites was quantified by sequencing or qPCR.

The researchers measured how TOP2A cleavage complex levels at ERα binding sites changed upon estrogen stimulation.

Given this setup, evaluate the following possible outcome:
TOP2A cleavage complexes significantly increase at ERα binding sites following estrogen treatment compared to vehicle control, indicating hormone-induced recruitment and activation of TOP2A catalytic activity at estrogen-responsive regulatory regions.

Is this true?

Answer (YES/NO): YES